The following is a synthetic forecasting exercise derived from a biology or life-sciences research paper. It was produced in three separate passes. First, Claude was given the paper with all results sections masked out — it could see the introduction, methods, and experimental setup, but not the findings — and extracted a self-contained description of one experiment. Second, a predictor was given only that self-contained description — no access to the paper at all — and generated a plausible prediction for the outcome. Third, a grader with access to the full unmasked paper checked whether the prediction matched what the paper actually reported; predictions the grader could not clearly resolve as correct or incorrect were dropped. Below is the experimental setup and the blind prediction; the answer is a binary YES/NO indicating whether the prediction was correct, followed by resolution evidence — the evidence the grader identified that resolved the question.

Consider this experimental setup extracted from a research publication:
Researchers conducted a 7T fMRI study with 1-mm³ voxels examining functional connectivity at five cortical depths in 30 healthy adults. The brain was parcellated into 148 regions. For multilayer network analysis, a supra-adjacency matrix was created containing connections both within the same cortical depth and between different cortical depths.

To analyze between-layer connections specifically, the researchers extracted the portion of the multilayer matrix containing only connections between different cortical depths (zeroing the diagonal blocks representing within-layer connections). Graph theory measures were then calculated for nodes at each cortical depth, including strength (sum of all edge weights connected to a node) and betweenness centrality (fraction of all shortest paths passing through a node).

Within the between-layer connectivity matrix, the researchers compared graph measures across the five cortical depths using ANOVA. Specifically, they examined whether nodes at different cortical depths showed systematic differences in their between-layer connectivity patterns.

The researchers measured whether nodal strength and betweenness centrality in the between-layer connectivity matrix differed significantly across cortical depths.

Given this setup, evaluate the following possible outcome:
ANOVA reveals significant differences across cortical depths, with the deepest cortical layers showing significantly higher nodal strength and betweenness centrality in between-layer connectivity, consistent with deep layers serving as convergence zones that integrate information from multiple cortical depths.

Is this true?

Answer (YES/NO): NO